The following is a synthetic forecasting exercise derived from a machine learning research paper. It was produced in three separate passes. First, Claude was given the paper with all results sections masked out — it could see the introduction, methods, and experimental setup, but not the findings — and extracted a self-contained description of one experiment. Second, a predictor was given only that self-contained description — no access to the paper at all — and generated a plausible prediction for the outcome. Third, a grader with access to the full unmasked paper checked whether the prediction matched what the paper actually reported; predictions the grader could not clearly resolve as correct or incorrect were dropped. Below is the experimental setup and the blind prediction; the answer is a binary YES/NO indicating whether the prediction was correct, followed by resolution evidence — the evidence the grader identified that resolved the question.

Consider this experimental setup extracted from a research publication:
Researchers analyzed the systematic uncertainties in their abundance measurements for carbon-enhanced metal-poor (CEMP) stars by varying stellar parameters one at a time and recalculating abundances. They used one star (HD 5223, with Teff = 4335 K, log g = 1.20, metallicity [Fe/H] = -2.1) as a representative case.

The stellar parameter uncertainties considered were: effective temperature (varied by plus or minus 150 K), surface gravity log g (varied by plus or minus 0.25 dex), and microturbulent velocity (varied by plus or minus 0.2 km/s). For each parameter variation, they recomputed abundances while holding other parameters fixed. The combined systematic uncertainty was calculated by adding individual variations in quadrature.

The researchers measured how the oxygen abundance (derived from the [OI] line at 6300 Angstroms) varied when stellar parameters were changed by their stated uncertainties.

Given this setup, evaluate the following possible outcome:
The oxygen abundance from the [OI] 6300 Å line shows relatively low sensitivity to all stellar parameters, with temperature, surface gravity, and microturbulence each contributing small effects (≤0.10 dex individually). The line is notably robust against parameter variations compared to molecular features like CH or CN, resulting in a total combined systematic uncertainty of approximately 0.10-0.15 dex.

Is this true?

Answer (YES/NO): NO